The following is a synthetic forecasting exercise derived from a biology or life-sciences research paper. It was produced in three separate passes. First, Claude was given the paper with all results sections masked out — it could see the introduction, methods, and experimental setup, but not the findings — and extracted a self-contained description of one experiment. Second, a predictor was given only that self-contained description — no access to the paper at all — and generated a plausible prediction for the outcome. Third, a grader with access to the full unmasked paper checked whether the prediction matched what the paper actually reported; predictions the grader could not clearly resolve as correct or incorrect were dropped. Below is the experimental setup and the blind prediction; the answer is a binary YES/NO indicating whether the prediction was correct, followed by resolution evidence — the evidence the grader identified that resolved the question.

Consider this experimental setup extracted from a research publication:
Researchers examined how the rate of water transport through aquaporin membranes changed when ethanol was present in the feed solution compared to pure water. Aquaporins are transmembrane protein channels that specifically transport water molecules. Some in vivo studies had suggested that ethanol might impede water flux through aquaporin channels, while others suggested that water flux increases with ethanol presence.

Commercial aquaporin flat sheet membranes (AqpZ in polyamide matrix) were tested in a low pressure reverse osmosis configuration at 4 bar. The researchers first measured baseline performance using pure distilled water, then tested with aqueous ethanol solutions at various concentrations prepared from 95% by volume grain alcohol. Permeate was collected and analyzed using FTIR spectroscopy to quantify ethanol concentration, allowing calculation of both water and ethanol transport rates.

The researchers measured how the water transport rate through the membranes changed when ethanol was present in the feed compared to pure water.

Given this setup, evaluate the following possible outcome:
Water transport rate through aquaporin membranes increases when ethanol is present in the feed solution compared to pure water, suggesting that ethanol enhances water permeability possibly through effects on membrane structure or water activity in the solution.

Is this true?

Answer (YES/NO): YES